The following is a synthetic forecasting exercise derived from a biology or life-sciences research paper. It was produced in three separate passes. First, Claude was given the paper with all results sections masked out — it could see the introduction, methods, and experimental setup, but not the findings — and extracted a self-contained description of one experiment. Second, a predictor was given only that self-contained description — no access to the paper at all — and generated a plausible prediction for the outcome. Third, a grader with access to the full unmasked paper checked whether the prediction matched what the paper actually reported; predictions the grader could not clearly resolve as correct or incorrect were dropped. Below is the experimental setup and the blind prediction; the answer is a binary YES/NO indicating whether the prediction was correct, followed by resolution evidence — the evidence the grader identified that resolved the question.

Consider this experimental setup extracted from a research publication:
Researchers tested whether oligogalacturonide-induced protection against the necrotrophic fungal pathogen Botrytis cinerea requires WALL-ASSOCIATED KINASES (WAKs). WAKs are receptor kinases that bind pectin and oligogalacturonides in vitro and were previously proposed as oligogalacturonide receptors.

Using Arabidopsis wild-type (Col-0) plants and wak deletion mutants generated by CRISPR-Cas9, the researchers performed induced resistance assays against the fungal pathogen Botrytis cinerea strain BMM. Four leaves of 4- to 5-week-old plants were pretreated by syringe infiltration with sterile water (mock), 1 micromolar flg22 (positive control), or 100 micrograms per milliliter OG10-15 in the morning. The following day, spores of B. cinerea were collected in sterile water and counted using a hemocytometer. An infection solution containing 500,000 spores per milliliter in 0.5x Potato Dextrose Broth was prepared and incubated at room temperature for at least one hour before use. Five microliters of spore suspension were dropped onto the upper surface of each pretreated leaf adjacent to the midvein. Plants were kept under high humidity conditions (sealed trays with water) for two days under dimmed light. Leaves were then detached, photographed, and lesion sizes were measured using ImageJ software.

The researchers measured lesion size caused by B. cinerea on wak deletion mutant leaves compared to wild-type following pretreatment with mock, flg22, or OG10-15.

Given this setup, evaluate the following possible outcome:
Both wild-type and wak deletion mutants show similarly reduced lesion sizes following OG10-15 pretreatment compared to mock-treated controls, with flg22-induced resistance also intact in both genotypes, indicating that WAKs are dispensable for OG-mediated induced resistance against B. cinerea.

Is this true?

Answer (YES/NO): YES